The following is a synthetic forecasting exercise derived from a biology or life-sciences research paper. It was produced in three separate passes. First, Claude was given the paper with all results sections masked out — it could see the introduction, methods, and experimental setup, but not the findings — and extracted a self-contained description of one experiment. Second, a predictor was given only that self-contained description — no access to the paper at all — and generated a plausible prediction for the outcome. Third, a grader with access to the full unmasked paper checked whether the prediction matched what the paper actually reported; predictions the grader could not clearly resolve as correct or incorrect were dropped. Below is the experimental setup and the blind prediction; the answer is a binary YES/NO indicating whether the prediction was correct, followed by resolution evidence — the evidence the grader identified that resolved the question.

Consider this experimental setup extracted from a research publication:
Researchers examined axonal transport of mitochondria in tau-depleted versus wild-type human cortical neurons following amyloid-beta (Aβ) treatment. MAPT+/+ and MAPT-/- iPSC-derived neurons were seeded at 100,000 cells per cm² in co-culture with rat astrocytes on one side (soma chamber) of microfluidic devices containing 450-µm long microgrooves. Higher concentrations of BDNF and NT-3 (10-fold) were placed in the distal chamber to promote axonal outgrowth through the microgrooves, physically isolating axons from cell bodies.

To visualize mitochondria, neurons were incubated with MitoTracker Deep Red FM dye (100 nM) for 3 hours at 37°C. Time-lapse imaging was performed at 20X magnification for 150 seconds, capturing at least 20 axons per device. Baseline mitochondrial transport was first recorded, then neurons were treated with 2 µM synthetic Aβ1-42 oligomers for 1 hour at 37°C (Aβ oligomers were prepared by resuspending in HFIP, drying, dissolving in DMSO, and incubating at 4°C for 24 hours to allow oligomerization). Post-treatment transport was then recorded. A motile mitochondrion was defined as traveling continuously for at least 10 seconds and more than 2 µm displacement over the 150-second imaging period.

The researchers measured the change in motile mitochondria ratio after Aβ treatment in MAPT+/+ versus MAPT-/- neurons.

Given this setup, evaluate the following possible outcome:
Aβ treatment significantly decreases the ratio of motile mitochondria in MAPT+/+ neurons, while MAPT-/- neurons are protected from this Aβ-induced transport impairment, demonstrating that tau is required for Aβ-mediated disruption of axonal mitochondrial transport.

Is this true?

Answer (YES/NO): YES